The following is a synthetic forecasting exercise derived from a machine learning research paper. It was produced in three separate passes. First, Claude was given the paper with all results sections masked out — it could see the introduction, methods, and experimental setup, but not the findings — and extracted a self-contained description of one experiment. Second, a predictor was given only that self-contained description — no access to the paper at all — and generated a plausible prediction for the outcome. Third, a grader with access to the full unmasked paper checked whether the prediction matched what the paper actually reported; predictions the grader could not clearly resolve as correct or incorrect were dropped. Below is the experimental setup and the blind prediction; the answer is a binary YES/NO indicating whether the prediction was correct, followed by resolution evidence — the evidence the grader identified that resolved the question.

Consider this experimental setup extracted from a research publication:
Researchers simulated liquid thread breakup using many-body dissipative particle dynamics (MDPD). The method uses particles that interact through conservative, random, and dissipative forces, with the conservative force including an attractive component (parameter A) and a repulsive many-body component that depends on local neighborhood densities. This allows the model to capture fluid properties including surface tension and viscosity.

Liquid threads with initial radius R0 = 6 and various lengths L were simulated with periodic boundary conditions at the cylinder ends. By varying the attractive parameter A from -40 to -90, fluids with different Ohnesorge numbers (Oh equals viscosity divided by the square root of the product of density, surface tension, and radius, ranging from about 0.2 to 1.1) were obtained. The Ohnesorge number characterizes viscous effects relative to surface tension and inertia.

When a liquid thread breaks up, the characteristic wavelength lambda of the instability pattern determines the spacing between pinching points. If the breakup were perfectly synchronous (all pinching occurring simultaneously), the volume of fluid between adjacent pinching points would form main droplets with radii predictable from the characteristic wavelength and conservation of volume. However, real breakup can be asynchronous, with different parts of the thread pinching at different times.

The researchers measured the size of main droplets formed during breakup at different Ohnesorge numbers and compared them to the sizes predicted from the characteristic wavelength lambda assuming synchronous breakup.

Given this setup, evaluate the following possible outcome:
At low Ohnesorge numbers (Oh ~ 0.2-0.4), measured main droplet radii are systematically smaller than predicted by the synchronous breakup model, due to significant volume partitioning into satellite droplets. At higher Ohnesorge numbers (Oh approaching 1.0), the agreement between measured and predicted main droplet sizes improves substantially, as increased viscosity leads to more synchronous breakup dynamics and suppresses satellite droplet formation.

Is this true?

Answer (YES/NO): NO